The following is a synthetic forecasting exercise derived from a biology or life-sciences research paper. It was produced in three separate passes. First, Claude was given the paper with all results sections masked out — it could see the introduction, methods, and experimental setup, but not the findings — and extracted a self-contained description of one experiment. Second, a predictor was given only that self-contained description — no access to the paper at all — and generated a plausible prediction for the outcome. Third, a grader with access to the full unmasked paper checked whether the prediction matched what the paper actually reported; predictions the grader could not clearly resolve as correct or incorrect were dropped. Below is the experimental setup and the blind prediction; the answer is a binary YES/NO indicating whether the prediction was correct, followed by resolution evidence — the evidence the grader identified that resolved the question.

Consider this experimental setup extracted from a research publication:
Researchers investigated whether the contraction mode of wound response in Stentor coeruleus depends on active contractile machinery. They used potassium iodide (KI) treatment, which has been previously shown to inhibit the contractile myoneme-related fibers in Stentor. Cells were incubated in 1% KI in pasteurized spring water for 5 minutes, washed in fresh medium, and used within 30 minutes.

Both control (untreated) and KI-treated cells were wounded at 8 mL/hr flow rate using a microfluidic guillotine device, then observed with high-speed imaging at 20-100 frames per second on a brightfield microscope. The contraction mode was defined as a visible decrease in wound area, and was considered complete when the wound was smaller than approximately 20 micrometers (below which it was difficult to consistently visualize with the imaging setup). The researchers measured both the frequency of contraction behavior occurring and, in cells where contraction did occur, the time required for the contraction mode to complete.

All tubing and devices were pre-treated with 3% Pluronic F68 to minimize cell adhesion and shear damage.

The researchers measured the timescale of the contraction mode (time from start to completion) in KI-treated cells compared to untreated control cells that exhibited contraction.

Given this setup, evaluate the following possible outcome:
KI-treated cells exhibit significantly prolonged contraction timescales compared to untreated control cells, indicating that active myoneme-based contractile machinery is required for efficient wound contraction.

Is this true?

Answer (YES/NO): NO